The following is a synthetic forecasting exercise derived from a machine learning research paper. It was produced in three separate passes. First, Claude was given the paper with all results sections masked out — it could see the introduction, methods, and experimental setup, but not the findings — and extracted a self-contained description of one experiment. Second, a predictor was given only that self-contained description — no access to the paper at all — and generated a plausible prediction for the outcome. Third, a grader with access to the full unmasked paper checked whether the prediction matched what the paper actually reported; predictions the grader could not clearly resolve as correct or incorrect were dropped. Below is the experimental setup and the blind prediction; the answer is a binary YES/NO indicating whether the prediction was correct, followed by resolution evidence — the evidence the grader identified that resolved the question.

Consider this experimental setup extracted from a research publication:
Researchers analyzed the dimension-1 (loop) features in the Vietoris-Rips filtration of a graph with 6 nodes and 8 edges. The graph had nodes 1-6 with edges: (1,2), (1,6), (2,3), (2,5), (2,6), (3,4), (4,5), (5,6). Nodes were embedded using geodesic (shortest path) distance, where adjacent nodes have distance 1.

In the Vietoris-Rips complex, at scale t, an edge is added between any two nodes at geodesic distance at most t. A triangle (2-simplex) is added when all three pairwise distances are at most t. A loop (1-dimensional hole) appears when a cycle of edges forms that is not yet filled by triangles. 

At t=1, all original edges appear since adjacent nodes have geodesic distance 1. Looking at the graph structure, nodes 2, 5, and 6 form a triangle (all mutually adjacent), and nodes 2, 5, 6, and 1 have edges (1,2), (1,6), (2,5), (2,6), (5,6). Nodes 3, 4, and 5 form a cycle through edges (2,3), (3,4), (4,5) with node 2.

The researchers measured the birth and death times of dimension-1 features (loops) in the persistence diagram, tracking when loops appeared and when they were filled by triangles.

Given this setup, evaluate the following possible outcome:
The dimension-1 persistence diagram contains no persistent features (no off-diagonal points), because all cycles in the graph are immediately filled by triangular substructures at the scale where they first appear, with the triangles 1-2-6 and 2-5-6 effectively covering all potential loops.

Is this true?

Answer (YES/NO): NO